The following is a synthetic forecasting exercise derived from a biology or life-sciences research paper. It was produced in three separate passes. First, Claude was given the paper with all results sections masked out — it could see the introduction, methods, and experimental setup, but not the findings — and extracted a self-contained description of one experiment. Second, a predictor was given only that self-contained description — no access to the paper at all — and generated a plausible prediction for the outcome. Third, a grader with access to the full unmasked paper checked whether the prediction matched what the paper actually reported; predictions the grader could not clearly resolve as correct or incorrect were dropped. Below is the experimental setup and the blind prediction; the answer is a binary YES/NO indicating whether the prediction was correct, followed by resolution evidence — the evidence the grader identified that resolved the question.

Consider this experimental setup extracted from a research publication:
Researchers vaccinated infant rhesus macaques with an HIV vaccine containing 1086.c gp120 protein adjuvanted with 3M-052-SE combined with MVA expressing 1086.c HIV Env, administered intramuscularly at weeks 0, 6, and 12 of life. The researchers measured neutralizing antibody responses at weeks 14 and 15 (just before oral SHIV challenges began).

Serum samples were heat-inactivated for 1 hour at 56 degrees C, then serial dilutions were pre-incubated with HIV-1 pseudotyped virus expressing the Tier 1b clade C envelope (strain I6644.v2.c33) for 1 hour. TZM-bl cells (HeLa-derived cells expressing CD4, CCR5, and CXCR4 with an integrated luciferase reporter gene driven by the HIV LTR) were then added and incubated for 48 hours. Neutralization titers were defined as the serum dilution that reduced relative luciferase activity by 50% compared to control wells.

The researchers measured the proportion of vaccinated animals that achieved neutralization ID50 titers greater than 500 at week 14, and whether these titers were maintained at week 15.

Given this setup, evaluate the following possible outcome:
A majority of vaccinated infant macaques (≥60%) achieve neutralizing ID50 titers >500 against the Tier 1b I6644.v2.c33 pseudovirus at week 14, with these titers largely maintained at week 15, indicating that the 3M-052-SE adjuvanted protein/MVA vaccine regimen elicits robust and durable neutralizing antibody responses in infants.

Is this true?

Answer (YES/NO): NO